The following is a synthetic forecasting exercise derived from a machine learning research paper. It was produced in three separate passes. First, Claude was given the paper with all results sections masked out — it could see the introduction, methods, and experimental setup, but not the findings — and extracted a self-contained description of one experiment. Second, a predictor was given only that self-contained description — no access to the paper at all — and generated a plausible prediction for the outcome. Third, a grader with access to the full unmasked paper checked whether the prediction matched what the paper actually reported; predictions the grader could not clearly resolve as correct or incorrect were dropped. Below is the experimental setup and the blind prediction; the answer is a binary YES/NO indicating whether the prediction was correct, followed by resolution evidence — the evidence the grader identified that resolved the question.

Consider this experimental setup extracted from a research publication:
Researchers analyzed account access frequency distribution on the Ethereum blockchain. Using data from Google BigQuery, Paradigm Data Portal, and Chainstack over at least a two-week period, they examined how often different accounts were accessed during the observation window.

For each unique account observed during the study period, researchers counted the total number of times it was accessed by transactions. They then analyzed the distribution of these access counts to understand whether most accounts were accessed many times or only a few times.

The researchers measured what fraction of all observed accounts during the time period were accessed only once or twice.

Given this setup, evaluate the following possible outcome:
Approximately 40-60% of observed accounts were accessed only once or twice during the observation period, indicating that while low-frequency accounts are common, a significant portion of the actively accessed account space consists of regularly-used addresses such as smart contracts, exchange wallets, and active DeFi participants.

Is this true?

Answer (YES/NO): NO